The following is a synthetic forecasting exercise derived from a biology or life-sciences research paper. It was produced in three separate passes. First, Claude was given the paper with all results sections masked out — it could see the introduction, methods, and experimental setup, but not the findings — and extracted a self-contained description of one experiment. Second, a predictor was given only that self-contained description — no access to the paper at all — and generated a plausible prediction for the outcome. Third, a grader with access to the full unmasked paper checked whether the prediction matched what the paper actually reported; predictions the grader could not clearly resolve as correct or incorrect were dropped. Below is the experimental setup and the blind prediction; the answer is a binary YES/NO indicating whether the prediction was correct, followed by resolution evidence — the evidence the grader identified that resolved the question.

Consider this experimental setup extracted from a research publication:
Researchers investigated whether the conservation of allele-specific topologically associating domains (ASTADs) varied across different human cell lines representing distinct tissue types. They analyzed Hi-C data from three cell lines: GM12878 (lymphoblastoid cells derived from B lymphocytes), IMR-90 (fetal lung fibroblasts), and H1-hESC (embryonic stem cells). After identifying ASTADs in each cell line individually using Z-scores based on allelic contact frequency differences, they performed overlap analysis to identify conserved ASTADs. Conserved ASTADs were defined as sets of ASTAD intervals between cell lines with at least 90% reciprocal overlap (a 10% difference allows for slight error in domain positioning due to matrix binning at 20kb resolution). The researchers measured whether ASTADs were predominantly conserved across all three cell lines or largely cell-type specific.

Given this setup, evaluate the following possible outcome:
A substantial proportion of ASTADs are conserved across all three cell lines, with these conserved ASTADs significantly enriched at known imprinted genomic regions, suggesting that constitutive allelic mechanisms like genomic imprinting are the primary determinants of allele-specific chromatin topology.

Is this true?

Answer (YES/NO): NO